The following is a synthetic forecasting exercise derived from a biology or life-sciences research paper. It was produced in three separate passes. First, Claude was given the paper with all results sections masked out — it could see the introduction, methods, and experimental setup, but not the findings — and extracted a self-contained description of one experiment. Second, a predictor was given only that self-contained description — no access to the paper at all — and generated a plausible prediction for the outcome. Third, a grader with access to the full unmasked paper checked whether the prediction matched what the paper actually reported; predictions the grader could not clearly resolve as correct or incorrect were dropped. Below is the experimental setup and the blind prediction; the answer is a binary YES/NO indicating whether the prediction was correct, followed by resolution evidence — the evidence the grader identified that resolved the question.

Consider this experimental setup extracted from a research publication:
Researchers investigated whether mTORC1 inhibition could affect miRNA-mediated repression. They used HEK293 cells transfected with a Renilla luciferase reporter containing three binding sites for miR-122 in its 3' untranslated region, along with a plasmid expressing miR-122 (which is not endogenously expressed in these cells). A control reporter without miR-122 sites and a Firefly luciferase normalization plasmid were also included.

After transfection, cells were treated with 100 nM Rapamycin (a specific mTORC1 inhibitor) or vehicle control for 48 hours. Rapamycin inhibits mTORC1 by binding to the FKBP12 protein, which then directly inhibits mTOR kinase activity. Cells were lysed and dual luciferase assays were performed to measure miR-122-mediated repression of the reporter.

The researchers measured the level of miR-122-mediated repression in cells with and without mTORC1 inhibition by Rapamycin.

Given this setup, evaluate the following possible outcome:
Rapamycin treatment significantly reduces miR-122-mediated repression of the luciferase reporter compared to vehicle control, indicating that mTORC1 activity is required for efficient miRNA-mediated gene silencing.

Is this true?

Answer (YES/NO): YES